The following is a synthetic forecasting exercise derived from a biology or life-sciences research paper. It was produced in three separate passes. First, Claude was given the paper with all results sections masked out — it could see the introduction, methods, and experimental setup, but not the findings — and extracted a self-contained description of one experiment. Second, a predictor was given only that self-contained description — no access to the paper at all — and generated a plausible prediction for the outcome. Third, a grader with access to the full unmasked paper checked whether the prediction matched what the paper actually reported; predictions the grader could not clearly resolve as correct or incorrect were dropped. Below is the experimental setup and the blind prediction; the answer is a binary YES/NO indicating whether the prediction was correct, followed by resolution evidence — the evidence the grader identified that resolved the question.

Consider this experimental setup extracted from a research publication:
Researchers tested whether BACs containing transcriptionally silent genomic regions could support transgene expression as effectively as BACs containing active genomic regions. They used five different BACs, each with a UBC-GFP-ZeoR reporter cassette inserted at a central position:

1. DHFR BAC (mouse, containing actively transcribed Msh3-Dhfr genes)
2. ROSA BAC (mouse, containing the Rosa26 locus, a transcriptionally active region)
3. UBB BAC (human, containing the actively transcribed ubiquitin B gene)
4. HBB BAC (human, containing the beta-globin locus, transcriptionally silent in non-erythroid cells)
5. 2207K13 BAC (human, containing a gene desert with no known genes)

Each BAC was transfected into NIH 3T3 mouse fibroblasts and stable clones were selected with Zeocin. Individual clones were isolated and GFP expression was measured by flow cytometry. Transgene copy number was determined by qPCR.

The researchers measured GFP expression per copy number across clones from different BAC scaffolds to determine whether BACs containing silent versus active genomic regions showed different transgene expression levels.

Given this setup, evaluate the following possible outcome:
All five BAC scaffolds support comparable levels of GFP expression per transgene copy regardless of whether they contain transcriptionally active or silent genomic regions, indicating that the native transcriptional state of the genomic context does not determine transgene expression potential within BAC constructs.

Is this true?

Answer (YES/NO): YES